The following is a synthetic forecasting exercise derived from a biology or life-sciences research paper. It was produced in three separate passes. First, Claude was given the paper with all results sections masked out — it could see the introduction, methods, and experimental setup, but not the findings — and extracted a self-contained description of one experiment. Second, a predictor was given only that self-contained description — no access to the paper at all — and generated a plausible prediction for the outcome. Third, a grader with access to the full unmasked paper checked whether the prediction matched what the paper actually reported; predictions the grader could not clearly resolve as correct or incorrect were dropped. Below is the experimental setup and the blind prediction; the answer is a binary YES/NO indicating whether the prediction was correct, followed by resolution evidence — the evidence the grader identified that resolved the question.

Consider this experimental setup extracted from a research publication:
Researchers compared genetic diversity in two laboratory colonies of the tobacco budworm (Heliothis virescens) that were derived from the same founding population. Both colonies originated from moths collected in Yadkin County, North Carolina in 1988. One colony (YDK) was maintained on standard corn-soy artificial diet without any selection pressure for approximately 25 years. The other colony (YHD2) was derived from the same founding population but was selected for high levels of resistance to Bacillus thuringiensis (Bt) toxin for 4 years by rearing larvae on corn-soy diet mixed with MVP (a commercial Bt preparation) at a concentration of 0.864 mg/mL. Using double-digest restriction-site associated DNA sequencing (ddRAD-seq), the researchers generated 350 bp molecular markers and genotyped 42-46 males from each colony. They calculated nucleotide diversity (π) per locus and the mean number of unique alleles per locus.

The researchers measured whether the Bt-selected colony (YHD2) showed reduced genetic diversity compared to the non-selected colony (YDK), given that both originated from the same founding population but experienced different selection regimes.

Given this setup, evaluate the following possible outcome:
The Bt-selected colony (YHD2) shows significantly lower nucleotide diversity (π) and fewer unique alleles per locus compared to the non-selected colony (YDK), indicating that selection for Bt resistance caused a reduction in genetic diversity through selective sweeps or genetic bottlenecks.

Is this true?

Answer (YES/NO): NO